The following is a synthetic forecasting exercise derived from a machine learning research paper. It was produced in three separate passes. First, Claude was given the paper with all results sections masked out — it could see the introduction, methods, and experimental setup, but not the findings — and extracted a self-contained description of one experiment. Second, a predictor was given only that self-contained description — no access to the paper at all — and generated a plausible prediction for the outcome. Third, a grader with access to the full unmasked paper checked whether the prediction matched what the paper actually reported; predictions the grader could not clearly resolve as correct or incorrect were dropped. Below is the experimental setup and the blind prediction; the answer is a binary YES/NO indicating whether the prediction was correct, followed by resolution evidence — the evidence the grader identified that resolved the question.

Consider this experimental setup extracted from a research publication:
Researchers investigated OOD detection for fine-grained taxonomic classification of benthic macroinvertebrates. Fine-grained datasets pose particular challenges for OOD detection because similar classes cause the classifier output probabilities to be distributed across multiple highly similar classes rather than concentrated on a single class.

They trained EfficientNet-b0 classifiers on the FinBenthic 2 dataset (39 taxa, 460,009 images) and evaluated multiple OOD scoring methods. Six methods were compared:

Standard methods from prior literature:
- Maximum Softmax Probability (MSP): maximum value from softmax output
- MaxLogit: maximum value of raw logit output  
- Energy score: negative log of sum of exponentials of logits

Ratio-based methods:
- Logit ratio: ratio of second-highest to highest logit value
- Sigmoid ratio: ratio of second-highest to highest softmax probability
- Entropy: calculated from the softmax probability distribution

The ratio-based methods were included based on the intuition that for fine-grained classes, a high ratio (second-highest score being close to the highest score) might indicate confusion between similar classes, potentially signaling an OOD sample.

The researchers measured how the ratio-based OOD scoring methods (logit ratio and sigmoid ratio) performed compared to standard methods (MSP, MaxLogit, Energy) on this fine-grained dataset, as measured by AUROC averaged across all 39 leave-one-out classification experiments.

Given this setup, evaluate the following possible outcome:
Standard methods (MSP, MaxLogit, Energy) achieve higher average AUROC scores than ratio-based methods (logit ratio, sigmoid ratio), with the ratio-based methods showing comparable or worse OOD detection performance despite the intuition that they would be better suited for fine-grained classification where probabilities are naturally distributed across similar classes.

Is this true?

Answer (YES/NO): YES